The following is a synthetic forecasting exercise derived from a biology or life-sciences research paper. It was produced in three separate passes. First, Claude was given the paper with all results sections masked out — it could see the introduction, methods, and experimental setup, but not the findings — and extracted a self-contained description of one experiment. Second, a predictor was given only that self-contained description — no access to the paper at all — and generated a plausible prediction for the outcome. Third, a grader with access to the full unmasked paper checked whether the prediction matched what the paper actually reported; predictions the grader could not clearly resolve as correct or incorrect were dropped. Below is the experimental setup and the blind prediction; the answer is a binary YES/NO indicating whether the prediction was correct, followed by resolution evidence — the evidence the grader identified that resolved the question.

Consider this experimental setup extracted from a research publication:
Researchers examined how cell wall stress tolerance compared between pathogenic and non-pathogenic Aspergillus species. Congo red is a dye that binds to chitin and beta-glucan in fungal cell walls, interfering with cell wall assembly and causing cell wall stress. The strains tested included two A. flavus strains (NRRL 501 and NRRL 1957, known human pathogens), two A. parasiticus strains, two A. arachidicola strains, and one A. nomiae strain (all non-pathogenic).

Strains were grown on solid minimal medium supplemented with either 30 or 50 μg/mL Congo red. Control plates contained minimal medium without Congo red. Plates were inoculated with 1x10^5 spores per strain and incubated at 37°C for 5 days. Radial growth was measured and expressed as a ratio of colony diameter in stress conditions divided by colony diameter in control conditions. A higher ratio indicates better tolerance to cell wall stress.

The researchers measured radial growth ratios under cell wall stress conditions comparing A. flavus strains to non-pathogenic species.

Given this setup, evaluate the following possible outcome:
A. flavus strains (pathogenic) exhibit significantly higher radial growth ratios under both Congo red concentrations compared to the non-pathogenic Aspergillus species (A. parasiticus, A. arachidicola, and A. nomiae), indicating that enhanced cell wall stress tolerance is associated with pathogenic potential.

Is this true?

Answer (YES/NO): NO